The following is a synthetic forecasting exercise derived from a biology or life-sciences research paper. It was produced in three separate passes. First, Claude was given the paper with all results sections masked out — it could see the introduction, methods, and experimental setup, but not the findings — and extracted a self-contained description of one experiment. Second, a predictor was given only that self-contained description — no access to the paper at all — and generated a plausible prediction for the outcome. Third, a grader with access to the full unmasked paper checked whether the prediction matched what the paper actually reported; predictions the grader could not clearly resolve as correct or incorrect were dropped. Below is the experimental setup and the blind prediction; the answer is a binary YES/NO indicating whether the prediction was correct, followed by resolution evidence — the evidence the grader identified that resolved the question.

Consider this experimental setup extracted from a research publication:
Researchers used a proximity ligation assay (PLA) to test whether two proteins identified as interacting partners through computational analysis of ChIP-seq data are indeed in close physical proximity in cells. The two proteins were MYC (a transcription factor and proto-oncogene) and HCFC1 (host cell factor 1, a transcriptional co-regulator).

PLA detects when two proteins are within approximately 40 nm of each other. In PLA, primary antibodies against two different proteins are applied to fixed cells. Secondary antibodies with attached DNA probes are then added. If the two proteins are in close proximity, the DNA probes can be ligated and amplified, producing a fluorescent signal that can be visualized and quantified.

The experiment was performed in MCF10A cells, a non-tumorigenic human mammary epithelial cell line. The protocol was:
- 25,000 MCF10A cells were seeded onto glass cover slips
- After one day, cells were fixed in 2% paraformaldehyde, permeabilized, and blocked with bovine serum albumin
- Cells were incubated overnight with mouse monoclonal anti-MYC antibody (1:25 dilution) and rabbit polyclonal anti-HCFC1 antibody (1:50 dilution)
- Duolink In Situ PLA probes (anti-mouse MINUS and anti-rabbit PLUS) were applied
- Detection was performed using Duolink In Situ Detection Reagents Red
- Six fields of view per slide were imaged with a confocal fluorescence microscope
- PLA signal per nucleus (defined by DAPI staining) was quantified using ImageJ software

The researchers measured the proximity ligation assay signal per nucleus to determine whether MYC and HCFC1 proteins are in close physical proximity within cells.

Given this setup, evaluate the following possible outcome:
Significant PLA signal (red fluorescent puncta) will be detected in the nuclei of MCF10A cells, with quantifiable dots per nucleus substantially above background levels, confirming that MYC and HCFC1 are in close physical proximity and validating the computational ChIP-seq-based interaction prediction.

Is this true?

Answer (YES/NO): YES